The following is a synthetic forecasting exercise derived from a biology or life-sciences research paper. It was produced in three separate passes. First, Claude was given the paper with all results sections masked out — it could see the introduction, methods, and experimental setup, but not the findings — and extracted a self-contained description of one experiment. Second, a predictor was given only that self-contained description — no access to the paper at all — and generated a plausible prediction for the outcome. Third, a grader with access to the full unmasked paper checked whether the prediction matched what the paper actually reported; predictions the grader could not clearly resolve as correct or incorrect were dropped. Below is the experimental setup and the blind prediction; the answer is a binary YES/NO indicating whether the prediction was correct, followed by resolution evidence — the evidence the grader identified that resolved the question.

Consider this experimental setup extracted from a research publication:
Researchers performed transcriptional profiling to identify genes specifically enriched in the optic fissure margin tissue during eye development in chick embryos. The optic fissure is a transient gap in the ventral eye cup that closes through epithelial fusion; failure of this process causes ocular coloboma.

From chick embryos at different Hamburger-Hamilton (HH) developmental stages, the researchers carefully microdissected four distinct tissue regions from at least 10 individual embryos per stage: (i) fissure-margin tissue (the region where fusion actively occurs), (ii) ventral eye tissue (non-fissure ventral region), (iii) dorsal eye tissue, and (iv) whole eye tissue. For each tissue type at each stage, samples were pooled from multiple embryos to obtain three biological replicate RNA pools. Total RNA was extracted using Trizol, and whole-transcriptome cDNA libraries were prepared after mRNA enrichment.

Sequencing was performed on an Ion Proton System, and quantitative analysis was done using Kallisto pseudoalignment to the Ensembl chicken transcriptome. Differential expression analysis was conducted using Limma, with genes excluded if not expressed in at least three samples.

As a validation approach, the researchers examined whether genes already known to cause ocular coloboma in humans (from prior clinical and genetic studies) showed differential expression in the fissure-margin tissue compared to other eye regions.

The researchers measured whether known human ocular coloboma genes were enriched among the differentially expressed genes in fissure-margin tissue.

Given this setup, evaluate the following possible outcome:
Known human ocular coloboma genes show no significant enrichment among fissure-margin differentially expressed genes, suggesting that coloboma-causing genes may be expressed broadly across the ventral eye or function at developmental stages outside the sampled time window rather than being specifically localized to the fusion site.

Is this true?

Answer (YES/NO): NO